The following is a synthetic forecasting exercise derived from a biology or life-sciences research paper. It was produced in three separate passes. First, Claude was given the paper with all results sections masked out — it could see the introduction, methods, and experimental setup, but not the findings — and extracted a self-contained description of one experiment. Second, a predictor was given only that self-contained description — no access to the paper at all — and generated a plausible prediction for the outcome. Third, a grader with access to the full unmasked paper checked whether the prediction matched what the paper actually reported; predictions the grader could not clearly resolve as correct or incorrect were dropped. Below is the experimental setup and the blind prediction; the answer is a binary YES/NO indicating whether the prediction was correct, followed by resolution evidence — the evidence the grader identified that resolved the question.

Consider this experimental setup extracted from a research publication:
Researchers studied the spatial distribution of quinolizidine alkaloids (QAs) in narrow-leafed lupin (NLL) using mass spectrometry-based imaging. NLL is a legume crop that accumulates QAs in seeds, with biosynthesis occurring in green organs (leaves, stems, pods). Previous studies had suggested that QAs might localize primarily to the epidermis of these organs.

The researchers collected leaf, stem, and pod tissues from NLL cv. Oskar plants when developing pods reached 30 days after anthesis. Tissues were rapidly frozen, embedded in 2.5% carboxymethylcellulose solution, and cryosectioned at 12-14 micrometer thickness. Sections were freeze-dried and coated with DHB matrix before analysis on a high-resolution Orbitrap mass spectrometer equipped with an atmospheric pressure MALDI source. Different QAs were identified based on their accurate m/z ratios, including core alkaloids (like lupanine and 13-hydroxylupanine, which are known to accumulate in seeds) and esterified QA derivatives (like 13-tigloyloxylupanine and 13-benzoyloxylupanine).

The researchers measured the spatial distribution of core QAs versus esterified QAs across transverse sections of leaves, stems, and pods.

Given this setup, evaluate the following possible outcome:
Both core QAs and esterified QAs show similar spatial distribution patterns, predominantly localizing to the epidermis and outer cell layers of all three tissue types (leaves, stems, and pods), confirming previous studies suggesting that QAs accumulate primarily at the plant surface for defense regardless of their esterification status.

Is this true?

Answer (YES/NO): NO